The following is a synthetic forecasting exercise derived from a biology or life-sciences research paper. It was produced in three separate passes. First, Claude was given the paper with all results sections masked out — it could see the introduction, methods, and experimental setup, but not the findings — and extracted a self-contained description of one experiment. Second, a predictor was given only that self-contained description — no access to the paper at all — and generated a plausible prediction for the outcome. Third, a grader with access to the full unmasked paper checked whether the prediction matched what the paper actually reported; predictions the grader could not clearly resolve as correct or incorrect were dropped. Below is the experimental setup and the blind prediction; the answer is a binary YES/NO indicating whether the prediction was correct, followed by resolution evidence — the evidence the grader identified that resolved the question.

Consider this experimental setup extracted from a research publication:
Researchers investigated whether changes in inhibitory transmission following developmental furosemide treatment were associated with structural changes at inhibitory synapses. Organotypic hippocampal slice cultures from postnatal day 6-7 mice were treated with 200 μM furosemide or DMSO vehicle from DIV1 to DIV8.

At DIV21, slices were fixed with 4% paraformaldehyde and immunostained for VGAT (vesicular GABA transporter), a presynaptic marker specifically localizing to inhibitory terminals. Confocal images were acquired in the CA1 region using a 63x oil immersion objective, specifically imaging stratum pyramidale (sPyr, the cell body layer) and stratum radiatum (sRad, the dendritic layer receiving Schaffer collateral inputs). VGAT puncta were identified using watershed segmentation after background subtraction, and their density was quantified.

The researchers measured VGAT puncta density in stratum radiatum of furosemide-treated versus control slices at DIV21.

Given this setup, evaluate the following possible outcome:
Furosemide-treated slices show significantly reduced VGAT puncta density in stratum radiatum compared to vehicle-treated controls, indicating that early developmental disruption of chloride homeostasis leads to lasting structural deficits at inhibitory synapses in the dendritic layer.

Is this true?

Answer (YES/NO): NO